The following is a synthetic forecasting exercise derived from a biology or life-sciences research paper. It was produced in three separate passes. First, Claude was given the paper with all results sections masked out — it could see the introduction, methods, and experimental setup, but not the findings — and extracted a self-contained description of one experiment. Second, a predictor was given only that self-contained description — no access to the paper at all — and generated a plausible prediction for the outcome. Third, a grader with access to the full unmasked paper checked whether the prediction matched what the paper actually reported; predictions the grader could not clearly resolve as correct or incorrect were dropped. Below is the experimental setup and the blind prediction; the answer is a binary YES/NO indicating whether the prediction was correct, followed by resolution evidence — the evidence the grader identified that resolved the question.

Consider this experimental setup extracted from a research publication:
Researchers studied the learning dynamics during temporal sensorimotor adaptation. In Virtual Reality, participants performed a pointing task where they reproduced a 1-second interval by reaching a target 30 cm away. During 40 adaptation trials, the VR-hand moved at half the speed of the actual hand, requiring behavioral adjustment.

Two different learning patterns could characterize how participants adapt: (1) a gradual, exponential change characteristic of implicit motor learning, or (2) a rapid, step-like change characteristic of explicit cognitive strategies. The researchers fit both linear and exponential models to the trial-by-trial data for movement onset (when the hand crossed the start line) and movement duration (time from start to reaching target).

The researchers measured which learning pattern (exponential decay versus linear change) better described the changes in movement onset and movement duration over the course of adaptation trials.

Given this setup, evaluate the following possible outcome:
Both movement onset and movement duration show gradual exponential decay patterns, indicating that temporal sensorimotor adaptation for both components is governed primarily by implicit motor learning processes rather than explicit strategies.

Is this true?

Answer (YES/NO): NO